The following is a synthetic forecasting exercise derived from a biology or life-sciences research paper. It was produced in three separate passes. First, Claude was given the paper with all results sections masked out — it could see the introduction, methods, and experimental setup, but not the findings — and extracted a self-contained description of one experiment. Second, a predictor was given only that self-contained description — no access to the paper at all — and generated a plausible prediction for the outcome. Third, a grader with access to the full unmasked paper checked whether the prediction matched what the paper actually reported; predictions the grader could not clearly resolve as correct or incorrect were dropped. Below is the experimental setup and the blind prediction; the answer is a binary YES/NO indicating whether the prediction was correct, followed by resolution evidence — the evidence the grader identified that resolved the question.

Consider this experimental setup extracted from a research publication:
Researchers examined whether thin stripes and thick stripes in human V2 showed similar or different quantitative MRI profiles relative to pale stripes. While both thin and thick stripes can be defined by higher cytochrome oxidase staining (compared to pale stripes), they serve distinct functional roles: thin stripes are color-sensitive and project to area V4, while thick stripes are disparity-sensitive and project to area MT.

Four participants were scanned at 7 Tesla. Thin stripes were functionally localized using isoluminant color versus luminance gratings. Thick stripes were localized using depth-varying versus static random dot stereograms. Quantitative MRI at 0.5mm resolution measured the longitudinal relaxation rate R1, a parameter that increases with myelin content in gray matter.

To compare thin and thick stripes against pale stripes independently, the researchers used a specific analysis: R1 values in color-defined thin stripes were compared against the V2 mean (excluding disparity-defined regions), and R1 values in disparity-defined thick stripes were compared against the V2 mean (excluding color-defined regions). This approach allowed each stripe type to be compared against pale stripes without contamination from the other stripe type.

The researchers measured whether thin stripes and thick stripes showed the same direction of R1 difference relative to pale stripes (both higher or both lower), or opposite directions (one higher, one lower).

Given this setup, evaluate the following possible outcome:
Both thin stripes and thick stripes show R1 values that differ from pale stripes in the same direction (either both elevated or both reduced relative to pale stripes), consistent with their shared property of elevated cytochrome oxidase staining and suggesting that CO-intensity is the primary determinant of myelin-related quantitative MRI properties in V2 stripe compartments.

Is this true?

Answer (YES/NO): YES